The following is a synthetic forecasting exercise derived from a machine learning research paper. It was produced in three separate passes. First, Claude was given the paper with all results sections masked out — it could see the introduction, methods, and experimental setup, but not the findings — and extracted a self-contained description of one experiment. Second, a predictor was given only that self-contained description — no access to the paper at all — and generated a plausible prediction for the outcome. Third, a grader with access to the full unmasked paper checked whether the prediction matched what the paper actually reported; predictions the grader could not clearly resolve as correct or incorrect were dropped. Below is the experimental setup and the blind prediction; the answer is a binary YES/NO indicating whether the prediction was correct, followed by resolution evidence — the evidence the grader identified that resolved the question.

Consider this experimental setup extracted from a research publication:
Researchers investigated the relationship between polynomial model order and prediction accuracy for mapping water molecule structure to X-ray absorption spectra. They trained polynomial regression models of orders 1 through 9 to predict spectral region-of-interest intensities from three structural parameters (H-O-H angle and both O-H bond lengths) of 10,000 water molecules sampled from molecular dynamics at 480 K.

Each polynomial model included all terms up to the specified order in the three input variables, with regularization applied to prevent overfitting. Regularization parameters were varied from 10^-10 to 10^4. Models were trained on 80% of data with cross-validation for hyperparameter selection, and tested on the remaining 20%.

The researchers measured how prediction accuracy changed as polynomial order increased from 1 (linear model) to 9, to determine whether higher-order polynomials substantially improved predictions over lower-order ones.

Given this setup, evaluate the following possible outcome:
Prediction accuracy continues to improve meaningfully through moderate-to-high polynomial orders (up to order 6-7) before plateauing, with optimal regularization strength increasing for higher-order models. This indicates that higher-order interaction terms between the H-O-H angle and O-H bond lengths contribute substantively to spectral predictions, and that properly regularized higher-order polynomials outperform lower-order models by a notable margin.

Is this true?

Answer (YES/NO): NO